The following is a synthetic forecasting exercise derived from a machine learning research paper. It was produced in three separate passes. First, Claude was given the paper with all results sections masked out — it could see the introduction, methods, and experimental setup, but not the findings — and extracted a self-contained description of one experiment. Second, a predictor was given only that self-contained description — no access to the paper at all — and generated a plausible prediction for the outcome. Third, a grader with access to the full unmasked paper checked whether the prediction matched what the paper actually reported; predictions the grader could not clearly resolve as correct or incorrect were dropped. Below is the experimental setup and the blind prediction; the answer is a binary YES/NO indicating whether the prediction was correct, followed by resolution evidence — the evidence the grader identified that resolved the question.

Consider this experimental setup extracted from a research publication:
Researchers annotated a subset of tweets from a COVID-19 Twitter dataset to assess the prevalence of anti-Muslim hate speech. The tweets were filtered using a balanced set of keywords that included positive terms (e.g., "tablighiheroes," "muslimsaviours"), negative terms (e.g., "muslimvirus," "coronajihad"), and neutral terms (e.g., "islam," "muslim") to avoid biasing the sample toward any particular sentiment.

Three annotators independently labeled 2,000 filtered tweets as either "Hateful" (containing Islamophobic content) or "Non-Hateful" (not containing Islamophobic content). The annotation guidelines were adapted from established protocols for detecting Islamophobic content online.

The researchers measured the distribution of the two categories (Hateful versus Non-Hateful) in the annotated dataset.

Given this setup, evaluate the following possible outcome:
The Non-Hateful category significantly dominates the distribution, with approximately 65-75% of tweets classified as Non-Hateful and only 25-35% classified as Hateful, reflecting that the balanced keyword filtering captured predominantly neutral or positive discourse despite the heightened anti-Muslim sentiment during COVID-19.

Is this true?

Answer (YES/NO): NO